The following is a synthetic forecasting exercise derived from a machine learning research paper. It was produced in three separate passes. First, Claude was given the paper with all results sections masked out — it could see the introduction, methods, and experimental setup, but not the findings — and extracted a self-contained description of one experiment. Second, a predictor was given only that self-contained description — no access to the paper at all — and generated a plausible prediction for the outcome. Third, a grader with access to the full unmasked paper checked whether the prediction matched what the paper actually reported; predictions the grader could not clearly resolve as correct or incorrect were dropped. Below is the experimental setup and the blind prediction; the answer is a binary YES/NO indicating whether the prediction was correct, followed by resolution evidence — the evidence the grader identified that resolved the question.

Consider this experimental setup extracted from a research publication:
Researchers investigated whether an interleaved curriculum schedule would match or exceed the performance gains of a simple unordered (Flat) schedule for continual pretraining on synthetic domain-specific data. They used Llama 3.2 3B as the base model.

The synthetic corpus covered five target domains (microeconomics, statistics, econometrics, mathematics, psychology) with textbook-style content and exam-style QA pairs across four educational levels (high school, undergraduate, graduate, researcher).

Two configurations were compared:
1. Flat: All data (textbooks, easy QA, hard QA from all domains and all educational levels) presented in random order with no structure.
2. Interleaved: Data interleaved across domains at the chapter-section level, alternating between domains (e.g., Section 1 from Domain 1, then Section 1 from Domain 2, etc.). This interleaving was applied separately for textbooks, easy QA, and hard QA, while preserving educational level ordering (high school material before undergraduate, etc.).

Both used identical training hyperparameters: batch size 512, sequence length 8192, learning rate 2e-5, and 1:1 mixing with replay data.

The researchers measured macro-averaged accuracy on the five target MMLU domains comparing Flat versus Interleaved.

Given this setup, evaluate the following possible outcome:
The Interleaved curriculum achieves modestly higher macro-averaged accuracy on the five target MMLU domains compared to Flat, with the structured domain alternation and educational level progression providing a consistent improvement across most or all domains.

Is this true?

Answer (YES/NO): NO